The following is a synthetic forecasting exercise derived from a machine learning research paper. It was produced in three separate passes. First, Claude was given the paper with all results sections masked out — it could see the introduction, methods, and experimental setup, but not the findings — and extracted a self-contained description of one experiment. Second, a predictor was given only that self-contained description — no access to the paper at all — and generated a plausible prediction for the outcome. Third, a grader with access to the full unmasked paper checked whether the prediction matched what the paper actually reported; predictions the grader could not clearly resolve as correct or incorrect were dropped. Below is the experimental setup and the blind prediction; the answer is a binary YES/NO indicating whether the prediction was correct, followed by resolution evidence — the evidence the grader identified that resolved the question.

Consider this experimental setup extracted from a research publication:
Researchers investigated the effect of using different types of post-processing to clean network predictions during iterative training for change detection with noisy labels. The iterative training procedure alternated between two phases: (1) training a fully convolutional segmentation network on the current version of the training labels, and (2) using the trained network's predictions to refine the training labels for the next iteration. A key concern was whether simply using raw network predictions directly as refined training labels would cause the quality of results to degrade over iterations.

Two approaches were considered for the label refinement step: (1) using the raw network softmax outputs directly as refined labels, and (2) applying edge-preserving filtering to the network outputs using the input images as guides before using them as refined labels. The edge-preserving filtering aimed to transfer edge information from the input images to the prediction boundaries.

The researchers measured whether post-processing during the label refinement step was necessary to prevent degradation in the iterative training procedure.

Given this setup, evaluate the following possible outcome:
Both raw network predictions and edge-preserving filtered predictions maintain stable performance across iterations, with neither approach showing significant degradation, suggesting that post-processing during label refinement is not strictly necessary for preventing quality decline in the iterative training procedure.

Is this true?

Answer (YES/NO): NO